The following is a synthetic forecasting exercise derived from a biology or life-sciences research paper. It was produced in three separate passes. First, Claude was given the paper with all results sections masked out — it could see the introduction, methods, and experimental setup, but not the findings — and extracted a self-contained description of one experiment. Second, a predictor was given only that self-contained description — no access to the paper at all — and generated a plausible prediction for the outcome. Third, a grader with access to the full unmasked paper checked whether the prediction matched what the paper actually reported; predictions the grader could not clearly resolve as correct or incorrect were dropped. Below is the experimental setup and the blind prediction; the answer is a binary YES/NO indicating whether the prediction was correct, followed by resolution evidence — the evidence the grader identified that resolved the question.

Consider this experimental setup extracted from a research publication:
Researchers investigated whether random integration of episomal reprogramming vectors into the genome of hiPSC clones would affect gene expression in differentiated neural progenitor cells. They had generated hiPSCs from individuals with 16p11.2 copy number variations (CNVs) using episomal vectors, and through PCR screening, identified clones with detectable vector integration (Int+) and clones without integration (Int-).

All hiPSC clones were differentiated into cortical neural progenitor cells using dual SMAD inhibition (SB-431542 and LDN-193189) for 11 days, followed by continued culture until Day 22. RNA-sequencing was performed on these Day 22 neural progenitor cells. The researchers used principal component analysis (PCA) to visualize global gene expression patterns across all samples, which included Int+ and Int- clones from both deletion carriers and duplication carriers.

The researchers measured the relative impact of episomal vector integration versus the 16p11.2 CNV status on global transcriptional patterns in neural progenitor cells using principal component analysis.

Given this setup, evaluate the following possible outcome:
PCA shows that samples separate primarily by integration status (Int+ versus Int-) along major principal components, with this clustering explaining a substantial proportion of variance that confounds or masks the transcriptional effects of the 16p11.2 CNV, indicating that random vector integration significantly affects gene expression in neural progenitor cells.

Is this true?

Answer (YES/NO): YES